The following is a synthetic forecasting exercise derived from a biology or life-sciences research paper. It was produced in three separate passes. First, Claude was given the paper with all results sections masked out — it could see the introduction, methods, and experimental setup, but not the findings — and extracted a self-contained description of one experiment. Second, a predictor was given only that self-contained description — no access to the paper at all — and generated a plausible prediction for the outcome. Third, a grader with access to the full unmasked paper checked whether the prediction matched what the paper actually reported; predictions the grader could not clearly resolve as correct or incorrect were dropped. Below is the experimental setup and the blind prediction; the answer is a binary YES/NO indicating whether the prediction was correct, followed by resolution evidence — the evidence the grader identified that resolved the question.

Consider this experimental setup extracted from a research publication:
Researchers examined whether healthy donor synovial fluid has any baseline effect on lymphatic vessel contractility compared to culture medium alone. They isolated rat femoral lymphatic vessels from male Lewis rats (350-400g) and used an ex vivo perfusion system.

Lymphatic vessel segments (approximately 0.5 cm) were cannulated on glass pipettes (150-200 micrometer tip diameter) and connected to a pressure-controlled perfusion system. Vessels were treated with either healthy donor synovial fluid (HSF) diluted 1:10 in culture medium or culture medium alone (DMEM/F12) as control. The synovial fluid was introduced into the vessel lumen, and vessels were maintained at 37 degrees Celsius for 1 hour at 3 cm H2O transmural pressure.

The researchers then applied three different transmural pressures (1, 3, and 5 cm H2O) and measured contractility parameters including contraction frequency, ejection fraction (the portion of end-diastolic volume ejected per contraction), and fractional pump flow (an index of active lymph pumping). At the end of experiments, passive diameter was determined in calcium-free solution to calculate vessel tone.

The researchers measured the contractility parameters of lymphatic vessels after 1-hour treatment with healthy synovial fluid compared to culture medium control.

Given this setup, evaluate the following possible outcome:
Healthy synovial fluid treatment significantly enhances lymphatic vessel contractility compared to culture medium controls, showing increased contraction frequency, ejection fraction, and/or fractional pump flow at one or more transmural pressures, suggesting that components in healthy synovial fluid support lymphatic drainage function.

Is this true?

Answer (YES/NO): NO